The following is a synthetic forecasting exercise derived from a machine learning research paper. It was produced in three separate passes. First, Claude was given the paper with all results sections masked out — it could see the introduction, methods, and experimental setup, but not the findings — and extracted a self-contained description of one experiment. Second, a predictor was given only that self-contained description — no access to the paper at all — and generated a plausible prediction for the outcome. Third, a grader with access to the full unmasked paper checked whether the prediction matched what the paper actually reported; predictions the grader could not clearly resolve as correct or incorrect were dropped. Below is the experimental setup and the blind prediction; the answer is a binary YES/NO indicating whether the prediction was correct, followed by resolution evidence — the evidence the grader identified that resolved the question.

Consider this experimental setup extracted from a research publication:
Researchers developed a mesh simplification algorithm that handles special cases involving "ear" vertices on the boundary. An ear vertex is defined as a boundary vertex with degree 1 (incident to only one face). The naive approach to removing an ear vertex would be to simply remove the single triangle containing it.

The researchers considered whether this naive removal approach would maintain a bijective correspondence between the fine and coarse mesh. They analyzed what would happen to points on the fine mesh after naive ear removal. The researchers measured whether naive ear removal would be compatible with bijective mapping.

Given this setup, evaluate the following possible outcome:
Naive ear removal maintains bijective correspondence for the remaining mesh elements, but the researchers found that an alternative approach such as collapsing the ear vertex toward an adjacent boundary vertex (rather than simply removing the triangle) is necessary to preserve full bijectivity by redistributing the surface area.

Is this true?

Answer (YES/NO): NO